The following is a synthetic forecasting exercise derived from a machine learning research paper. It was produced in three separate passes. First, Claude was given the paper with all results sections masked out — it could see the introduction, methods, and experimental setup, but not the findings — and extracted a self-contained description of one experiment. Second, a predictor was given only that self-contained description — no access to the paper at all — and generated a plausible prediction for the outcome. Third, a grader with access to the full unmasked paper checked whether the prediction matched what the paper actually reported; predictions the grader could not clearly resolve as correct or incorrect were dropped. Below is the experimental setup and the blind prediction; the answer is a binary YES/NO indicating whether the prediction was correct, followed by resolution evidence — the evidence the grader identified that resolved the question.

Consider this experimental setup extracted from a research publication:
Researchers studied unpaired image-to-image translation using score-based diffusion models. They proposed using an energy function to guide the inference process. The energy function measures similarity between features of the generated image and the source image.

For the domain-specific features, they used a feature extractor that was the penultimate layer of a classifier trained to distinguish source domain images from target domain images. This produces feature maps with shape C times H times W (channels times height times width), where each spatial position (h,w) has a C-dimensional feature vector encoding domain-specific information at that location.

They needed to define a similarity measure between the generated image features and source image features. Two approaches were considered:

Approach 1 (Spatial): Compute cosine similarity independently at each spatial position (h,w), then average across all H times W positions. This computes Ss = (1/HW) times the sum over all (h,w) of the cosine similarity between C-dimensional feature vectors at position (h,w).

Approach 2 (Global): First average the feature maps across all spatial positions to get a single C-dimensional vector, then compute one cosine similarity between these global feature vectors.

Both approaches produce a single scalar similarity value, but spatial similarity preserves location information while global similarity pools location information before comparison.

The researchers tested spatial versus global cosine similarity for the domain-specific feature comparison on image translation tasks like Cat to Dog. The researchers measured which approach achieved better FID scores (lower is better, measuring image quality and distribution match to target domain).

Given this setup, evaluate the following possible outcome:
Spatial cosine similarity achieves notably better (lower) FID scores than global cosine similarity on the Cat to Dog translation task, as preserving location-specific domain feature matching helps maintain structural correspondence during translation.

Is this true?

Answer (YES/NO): YES